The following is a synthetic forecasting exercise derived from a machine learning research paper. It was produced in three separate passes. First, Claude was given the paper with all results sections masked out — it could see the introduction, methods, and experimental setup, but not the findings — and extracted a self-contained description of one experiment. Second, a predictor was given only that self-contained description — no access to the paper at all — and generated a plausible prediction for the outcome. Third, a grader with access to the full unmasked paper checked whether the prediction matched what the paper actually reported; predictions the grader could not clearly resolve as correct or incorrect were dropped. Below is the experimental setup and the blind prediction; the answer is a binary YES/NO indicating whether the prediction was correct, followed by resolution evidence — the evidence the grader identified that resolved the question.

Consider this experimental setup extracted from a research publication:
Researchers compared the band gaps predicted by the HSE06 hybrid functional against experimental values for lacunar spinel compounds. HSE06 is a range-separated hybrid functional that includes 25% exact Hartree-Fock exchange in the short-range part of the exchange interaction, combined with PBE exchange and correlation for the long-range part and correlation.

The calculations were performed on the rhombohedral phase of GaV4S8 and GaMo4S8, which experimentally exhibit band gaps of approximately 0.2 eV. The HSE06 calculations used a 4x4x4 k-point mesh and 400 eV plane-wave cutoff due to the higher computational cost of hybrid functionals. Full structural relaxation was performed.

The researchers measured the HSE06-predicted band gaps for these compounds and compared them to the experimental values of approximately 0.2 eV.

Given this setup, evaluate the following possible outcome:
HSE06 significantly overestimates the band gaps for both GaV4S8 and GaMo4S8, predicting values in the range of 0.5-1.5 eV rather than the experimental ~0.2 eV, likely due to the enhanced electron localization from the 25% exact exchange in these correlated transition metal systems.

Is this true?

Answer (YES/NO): YES